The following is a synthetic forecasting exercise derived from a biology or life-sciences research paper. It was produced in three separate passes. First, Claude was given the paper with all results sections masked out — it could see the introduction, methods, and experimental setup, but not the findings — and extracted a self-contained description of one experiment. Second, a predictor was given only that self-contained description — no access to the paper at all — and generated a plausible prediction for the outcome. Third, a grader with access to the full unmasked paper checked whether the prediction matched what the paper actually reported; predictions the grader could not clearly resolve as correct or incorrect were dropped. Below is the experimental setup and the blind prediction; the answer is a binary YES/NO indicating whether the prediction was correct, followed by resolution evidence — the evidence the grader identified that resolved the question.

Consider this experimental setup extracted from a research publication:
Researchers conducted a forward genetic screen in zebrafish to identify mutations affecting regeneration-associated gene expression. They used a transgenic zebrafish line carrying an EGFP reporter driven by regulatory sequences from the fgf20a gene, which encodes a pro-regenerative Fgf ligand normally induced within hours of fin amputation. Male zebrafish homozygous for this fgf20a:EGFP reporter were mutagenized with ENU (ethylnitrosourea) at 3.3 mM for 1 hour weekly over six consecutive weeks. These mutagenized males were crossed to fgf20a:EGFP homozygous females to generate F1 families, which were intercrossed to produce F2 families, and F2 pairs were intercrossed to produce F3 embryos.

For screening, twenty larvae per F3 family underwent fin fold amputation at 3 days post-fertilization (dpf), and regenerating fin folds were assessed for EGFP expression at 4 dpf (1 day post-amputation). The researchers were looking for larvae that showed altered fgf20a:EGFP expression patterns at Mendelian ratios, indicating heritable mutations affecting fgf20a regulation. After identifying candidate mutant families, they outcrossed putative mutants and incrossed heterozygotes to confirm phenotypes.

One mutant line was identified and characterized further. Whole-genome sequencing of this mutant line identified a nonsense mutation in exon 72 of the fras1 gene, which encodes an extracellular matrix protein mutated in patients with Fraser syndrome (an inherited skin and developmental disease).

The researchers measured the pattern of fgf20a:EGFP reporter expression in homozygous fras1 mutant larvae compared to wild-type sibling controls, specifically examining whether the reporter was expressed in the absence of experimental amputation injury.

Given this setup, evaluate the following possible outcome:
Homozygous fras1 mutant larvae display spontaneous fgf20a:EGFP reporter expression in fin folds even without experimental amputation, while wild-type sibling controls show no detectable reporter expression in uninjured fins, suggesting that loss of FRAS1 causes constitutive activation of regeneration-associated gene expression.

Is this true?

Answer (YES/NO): YES